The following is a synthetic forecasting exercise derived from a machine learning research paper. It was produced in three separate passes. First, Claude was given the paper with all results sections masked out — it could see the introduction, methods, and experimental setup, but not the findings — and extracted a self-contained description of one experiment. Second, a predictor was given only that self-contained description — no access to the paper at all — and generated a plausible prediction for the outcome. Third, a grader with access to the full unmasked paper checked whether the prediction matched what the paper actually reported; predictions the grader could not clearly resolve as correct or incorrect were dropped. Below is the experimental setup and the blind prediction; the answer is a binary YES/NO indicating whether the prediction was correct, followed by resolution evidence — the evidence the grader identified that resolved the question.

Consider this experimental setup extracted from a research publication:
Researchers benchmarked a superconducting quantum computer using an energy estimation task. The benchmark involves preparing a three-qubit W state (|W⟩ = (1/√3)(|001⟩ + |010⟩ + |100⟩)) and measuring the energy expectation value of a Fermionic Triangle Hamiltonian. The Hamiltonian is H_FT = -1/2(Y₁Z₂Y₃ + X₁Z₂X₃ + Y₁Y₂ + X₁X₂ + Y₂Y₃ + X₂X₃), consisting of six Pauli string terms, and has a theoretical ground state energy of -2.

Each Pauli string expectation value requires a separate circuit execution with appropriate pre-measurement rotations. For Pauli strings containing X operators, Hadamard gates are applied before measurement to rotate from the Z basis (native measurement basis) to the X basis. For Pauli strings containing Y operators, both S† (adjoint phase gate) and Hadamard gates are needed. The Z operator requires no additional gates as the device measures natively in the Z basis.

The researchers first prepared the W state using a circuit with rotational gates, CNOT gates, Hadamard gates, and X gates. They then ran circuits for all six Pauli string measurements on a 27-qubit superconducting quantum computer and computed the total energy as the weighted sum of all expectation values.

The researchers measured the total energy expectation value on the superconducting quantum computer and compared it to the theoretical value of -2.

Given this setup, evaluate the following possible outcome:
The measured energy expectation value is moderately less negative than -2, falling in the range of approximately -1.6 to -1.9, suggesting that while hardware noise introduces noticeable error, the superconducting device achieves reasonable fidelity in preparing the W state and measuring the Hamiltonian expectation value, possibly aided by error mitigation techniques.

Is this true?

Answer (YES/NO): YES